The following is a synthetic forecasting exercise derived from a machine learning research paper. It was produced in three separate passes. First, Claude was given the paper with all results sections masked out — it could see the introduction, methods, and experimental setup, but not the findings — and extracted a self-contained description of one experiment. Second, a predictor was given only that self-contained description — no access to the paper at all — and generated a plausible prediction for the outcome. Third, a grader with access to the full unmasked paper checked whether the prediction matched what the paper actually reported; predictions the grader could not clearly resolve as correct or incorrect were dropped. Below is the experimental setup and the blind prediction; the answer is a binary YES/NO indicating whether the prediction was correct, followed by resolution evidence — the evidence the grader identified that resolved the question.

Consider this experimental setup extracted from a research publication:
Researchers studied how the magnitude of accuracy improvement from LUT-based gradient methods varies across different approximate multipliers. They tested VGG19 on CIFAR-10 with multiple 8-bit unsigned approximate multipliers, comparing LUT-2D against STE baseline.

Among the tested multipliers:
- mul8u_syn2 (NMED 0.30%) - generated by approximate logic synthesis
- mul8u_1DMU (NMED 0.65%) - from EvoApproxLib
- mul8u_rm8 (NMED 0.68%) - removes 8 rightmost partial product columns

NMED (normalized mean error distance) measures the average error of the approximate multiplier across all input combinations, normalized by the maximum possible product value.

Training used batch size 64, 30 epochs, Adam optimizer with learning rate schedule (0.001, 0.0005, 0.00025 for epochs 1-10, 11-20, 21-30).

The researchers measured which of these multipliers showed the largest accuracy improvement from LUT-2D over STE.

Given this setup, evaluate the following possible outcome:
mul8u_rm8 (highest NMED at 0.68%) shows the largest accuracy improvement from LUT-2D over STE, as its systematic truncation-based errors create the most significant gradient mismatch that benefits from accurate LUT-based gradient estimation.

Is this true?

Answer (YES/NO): NO